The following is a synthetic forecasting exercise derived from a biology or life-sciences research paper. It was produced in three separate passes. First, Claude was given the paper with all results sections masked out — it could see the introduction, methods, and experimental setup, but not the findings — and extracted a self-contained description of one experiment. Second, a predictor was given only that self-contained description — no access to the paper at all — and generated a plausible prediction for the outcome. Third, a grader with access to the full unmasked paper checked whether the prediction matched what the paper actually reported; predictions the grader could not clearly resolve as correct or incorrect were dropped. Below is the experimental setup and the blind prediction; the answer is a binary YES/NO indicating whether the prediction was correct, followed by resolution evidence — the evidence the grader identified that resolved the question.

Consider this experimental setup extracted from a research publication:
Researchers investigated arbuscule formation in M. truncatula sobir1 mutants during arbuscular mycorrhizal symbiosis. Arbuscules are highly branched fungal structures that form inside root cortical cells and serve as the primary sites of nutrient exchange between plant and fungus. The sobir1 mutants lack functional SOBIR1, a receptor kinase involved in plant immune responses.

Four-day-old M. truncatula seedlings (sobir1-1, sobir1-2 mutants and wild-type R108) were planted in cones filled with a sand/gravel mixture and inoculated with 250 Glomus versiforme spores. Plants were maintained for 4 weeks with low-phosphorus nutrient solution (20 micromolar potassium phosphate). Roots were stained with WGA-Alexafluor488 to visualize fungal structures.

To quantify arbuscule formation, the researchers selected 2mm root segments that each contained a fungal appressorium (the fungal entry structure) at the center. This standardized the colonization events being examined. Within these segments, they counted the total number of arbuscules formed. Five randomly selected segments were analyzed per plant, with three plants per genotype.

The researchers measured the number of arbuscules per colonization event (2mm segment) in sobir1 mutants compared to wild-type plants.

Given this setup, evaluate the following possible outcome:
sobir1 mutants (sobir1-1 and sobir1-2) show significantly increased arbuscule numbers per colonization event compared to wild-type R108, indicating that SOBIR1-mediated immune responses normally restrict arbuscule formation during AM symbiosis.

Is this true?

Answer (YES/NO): YES